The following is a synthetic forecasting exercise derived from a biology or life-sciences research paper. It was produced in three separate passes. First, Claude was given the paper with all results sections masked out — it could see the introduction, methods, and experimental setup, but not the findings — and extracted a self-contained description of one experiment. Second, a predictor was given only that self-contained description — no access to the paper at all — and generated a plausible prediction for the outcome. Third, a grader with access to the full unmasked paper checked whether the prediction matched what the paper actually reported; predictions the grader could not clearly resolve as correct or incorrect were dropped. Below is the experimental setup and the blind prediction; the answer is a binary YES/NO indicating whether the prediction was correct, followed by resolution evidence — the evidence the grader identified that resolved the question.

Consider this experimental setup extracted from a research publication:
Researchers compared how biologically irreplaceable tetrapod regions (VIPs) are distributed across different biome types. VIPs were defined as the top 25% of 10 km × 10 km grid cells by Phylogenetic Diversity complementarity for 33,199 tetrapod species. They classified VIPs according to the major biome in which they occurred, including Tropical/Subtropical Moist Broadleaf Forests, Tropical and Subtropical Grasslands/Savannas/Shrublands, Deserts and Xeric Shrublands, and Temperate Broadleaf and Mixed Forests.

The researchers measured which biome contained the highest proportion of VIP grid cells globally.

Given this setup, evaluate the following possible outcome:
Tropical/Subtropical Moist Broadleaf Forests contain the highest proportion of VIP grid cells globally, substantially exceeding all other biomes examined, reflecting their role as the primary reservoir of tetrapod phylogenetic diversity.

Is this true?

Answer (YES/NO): YES